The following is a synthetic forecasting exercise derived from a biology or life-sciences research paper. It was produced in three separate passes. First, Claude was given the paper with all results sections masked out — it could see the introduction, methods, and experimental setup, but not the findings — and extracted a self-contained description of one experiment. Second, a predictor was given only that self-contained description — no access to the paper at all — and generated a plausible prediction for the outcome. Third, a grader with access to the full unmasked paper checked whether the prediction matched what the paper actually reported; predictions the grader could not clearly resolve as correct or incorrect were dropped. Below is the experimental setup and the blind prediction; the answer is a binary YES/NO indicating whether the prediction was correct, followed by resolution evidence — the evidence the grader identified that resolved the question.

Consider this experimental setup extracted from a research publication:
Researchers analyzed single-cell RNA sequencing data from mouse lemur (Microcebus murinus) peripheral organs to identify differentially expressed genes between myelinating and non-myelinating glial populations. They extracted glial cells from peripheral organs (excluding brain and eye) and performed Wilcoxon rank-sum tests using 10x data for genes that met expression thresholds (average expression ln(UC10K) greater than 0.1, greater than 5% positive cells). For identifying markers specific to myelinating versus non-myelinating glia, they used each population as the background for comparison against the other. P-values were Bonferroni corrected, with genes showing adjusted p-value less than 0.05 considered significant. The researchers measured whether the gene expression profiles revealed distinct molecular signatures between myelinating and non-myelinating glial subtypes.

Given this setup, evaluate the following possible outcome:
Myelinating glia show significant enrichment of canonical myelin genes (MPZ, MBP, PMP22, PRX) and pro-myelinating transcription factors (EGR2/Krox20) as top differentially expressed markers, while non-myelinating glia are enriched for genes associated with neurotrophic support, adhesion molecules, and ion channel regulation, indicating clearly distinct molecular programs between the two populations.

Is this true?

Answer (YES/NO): NO